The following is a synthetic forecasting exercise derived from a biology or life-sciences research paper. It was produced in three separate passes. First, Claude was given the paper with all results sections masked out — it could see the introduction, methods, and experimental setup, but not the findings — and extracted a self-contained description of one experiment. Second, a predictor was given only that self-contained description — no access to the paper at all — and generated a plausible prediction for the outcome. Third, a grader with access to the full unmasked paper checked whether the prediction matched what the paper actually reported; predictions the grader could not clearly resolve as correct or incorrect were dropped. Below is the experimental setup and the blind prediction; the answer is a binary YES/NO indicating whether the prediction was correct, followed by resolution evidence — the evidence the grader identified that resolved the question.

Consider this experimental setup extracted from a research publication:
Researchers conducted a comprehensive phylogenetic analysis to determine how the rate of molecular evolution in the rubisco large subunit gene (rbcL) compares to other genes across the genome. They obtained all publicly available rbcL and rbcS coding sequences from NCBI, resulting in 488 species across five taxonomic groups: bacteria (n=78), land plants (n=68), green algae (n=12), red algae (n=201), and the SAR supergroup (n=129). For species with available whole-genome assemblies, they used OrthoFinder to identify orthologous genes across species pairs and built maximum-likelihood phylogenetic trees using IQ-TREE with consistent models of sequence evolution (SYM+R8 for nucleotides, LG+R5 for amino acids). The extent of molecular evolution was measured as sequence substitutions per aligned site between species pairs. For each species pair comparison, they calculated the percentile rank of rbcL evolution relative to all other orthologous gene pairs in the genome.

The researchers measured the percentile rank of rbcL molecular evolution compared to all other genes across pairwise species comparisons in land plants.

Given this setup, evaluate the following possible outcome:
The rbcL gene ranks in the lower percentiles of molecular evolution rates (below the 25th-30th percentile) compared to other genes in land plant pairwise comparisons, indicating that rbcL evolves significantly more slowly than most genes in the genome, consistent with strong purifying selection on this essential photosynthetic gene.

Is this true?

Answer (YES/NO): NO